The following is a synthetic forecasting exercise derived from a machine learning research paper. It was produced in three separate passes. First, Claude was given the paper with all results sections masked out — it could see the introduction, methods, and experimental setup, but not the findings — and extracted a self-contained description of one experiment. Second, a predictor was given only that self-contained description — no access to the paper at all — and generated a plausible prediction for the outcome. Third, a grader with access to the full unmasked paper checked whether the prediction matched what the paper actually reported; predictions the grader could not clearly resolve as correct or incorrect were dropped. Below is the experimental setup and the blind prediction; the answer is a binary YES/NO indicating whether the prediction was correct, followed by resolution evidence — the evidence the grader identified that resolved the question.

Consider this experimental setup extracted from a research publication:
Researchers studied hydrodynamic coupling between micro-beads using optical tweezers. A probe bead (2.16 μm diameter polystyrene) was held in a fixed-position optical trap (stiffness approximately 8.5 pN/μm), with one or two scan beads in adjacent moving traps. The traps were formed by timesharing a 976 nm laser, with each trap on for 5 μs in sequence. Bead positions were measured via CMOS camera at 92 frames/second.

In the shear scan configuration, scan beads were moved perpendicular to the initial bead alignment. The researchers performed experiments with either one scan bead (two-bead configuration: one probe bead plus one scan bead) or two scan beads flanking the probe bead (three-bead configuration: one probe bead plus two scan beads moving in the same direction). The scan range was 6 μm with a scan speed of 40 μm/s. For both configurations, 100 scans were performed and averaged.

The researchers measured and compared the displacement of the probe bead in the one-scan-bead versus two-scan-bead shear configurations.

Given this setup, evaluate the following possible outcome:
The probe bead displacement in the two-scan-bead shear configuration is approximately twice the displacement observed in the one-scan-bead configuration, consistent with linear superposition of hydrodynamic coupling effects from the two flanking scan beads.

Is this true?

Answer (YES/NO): NO